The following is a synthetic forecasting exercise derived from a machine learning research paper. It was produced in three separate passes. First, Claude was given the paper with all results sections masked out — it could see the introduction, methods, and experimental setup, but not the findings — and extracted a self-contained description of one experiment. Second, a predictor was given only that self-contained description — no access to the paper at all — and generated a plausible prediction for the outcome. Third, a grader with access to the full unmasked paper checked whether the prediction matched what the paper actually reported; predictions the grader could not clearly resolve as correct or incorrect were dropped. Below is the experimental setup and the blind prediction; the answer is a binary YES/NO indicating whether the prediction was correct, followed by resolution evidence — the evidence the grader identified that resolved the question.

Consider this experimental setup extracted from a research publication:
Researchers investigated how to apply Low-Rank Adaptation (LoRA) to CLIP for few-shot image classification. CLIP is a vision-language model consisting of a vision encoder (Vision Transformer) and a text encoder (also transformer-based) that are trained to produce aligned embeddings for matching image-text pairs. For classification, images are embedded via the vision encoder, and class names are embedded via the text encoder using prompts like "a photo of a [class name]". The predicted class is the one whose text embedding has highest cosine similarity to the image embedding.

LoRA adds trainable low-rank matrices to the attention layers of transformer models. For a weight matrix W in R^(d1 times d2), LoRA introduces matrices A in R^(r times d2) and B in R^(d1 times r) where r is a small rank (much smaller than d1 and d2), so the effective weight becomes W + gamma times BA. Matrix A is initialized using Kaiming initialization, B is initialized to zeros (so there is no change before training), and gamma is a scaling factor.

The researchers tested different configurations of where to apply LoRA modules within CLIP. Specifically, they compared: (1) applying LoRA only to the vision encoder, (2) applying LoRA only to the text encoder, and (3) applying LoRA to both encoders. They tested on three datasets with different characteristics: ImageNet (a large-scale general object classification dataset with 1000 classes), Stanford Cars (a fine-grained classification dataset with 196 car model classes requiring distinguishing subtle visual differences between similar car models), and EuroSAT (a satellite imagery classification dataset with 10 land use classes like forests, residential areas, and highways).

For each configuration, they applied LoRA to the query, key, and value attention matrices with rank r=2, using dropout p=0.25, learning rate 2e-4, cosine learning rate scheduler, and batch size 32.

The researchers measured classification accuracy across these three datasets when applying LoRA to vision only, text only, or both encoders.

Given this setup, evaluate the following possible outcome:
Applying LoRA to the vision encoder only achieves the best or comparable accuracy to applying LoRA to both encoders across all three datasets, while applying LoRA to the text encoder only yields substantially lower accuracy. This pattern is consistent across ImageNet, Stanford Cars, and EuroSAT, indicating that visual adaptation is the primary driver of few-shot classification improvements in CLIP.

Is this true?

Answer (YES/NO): NO